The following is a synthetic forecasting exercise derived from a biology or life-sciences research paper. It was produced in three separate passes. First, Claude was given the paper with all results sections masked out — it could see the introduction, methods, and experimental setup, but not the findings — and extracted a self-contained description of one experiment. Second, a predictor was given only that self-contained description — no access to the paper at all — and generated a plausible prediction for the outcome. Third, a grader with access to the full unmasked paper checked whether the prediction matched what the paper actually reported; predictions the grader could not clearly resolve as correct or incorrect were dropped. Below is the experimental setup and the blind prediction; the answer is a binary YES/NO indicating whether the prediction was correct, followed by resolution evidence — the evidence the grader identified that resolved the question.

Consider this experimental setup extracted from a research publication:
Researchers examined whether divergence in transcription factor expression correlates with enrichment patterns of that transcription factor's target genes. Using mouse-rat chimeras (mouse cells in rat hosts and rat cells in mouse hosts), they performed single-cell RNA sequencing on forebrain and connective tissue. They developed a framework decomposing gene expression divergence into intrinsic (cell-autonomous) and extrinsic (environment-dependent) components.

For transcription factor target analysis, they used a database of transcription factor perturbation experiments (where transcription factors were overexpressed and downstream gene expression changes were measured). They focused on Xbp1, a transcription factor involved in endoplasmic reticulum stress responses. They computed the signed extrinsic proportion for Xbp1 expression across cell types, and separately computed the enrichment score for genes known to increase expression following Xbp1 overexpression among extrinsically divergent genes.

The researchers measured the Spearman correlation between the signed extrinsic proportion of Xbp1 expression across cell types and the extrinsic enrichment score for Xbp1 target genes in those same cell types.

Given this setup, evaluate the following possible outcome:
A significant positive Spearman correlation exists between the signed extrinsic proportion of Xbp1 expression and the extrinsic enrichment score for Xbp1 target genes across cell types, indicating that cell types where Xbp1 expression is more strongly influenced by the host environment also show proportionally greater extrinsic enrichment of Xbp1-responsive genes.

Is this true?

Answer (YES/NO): YES